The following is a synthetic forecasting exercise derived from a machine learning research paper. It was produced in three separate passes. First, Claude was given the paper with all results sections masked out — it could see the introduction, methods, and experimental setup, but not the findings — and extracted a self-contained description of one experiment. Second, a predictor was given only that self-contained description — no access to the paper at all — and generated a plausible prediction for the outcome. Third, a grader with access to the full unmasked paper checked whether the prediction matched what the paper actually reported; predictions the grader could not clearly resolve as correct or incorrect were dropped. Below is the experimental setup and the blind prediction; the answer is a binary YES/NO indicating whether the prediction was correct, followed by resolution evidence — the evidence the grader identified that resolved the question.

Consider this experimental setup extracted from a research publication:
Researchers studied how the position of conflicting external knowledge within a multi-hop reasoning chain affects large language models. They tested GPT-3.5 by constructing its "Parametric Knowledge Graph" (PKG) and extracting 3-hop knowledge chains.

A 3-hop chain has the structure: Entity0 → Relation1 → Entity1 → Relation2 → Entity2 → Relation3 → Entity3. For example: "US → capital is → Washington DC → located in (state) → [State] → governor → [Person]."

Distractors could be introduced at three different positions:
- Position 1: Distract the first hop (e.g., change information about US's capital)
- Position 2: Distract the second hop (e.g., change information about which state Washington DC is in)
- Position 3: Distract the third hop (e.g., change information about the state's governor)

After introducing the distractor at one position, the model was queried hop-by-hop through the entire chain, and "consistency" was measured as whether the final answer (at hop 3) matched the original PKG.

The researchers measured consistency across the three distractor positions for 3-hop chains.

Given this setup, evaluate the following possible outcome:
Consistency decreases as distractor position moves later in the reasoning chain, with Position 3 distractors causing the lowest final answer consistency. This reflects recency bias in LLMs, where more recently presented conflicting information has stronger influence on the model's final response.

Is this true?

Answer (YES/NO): NO